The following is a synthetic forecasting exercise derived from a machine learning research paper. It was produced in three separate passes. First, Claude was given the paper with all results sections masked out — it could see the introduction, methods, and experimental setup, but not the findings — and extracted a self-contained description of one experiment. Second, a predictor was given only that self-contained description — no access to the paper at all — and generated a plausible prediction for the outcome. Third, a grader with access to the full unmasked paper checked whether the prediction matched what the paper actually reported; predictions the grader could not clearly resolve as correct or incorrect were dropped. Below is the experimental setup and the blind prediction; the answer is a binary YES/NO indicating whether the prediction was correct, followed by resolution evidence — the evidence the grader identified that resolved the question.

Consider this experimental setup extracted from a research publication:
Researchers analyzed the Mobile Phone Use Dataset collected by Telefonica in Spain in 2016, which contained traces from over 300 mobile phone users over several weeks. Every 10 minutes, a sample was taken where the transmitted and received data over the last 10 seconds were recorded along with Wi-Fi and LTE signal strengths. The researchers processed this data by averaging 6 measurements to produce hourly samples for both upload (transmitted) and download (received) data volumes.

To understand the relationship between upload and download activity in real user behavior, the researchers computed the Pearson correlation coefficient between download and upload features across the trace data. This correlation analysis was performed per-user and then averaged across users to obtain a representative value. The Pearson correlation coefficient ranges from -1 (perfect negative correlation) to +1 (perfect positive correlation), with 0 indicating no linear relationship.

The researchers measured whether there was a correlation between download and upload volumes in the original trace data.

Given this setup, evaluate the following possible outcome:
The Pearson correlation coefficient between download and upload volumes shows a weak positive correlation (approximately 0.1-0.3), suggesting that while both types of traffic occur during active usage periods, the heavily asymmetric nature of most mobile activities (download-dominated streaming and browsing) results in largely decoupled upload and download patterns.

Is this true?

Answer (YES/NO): NO